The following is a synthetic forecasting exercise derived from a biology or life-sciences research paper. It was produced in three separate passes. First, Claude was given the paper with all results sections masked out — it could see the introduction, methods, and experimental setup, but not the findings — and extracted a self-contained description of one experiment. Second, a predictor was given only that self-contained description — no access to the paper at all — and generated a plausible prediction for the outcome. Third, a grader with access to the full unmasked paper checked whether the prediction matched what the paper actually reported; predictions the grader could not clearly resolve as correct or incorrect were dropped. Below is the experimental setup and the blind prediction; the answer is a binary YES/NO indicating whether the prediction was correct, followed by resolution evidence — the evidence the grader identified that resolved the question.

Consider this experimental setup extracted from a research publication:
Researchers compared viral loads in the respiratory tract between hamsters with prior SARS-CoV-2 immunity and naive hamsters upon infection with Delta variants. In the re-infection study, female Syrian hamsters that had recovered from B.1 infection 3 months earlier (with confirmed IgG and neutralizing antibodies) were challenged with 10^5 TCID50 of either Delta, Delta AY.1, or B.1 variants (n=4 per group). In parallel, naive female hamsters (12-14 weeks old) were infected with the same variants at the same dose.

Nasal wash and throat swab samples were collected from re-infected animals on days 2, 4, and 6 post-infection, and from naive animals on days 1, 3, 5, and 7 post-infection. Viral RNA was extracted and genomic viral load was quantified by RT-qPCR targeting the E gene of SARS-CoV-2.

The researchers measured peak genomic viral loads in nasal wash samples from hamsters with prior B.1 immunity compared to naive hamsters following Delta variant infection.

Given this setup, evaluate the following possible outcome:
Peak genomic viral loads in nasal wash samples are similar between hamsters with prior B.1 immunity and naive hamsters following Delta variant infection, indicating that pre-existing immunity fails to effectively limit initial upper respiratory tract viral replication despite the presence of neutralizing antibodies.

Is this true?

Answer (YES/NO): NO